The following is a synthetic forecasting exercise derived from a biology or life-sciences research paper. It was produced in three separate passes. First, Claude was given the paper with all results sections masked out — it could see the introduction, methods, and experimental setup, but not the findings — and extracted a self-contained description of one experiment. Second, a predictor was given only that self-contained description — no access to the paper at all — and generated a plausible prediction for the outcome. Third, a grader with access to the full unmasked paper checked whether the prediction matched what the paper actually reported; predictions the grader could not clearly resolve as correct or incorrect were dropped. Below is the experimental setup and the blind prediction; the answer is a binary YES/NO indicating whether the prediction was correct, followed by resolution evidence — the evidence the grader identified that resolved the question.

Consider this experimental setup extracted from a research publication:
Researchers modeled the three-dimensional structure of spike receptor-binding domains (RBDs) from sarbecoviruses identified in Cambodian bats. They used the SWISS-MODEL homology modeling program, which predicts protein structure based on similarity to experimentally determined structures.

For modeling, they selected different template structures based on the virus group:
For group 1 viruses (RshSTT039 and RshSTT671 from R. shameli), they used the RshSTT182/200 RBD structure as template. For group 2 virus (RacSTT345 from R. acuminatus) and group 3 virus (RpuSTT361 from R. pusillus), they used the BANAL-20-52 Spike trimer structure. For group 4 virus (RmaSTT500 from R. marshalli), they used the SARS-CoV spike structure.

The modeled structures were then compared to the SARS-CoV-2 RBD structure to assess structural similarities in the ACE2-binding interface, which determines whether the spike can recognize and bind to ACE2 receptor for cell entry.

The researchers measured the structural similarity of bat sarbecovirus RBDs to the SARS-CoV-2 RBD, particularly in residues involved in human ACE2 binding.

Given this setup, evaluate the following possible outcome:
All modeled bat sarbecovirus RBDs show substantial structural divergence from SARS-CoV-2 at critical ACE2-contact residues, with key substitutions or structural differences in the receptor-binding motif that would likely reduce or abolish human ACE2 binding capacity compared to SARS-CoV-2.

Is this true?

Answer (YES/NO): NO